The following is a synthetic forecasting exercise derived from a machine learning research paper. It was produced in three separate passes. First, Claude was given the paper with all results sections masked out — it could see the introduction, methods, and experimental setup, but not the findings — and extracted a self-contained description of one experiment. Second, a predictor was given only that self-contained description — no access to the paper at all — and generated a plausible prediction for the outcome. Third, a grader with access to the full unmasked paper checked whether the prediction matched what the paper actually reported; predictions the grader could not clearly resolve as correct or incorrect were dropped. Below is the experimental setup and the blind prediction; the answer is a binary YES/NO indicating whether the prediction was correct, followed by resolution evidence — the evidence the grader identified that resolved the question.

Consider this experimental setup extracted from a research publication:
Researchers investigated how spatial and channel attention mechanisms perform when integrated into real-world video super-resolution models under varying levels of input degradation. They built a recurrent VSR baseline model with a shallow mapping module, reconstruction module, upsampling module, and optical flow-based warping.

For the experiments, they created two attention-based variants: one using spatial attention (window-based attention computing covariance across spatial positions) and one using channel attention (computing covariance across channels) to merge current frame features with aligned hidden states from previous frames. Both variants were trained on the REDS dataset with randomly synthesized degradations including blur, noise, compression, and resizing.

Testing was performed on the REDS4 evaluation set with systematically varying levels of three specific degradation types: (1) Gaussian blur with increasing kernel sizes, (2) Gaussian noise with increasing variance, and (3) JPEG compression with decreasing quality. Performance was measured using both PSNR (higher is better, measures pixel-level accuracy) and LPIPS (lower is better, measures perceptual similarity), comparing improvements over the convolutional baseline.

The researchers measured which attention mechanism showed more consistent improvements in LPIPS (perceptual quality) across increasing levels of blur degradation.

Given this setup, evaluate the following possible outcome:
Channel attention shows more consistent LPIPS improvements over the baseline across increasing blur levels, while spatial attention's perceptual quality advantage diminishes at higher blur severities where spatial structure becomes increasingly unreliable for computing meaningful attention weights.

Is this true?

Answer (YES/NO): NO